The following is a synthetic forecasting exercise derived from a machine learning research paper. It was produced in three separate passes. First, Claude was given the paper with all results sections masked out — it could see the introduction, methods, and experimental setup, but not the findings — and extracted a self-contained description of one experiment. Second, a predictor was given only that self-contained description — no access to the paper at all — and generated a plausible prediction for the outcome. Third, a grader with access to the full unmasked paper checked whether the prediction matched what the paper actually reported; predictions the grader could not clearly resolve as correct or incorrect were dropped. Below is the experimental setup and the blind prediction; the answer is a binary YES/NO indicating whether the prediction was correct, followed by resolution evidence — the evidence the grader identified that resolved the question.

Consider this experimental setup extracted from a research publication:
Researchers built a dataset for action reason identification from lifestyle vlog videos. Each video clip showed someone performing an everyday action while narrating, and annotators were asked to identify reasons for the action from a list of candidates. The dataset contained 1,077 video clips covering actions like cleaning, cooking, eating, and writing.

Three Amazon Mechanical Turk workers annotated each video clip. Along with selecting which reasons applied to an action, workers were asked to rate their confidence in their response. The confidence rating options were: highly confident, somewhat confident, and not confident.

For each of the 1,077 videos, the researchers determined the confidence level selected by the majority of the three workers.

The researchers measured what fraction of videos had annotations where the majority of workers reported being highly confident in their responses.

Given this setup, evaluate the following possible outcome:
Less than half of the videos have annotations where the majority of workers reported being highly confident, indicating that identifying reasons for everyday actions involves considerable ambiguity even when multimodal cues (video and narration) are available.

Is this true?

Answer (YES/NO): NO